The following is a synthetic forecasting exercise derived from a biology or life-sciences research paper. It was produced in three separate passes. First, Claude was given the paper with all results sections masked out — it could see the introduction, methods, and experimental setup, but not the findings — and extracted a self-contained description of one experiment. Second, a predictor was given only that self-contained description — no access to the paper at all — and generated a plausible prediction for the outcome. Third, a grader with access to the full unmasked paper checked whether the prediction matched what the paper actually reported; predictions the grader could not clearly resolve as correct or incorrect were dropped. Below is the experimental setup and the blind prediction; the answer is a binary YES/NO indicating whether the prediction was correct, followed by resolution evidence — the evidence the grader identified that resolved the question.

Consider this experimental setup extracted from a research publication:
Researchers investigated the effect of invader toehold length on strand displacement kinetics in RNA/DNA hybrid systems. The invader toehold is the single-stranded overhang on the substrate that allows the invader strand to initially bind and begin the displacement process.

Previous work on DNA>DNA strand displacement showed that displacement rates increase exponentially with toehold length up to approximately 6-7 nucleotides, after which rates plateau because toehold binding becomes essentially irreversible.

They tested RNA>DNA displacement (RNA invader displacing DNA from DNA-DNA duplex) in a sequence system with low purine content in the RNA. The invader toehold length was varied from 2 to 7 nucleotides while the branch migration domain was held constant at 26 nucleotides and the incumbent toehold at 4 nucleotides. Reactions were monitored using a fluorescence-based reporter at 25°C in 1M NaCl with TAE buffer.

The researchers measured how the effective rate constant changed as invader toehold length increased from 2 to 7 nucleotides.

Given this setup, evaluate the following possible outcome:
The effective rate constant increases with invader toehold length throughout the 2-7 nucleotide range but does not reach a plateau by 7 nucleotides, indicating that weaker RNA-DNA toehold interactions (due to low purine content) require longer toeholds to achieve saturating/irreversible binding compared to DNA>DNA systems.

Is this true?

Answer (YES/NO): NO